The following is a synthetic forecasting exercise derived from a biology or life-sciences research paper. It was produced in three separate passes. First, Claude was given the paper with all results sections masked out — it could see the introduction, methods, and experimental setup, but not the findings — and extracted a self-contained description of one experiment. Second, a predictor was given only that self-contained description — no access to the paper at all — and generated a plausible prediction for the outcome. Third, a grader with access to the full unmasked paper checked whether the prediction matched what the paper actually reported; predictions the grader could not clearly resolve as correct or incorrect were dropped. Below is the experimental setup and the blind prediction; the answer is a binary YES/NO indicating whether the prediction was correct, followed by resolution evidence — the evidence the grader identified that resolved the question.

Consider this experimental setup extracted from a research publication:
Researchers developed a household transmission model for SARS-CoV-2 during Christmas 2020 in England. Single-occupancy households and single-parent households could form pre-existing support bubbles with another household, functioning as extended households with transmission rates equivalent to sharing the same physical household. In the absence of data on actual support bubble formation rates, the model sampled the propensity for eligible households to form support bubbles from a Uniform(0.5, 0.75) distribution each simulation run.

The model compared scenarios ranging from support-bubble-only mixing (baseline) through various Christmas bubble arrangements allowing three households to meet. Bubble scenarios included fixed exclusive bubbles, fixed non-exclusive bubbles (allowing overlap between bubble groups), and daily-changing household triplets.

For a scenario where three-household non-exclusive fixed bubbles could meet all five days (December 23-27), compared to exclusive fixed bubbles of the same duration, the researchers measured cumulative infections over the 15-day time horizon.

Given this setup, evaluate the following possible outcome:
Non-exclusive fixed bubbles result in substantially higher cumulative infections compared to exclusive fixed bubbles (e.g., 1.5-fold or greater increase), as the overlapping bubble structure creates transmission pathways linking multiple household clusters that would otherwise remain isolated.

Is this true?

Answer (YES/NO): NO